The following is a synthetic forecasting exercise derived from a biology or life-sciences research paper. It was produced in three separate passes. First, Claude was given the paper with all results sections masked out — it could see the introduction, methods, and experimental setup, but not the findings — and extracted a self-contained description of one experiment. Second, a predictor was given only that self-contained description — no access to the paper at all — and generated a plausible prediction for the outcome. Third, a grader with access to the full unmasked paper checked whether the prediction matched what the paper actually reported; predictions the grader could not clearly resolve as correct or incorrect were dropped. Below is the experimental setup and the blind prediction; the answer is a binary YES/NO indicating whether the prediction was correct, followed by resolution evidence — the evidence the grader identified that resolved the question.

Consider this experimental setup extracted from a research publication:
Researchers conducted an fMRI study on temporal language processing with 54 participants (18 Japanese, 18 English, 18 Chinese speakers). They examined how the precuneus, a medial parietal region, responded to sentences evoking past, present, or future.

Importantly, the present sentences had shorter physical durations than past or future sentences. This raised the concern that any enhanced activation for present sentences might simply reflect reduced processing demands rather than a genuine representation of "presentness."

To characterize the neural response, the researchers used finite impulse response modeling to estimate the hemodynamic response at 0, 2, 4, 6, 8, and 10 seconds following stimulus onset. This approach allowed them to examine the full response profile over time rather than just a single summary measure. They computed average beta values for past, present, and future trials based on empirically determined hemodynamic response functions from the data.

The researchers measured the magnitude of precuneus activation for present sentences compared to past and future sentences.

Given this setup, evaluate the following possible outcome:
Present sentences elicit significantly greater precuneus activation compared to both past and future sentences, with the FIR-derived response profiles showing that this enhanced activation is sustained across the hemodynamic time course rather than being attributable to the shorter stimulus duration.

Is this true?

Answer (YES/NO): YES